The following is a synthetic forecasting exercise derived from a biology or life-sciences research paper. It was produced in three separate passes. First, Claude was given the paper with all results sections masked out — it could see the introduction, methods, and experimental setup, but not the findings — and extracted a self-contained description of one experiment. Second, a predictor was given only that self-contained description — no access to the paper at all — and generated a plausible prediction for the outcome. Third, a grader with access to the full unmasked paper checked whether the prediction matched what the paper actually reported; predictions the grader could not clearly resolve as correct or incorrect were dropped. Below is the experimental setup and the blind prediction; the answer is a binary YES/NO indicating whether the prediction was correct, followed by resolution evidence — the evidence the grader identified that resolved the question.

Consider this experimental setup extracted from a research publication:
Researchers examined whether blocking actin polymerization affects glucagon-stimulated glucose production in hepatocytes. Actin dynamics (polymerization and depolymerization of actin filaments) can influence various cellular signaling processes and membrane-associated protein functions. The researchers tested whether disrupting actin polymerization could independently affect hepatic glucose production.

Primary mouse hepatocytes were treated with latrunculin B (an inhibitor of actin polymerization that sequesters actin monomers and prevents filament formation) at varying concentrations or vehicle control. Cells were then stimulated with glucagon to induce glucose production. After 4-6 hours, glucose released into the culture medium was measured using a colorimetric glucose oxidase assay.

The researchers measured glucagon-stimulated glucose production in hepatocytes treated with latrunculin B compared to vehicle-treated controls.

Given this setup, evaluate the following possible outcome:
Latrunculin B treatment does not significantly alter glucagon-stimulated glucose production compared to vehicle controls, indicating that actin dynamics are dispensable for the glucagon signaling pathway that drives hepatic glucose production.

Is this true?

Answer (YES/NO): NO